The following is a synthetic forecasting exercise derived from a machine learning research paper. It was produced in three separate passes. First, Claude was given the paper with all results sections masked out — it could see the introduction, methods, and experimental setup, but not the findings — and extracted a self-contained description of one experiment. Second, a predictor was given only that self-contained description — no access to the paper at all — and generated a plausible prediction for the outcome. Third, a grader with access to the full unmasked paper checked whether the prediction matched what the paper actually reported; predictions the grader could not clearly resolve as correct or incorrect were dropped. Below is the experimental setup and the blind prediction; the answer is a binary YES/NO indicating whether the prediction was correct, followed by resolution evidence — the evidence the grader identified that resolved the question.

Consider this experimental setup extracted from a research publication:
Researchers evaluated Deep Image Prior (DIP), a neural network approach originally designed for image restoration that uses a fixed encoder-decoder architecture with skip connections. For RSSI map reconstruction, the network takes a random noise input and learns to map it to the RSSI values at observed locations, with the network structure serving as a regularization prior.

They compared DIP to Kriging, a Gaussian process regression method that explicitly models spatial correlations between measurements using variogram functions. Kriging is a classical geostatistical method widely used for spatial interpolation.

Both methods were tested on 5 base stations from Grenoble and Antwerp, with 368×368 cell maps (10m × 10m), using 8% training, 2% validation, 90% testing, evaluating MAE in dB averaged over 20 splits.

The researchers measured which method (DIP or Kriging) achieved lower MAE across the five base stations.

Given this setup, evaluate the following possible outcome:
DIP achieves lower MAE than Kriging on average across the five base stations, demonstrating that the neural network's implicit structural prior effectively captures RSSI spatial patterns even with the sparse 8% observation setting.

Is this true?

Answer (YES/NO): YES